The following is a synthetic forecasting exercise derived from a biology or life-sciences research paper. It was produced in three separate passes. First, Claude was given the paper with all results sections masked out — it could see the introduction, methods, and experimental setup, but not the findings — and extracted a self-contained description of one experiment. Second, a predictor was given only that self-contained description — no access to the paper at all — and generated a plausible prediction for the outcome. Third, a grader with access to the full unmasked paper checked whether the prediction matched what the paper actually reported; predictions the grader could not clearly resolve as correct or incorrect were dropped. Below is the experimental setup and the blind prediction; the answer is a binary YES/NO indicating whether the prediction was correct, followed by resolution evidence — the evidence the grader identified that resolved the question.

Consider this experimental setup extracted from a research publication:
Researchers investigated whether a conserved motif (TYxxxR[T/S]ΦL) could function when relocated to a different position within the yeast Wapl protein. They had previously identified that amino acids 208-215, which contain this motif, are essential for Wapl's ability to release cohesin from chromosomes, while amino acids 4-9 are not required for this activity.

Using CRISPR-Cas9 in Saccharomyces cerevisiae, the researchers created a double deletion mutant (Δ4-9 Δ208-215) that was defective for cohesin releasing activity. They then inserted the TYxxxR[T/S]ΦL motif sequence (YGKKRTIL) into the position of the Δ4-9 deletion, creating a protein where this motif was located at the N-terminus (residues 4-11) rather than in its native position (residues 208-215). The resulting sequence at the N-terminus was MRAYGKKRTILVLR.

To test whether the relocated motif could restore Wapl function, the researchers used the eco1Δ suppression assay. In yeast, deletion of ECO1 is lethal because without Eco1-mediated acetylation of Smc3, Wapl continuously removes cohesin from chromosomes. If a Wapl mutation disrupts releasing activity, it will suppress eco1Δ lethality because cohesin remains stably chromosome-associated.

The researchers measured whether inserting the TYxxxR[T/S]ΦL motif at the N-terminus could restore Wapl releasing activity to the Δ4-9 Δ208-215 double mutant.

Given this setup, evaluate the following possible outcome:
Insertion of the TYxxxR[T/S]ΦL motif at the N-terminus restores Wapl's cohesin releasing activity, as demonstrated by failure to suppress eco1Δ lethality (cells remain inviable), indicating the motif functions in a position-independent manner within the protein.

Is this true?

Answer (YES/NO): NO